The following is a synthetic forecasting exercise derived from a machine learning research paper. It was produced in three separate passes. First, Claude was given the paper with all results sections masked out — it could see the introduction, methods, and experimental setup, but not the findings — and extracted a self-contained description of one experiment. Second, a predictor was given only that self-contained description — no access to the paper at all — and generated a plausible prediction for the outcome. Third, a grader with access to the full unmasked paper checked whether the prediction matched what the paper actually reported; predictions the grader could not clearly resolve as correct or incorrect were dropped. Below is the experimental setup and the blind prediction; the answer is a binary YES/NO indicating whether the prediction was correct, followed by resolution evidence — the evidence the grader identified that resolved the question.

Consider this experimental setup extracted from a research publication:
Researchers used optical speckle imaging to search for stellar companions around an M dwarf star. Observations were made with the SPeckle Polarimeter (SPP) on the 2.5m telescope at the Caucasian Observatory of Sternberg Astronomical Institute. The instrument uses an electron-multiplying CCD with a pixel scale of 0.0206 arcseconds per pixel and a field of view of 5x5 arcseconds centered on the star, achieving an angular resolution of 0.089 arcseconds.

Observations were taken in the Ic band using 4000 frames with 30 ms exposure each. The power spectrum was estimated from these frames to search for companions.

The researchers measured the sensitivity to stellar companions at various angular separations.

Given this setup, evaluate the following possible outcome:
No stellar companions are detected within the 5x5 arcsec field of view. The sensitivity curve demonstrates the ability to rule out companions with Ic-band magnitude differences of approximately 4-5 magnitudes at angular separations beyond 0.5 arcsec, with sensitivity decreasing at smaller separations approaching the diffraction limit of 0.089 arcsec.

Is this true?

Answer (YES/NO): NO